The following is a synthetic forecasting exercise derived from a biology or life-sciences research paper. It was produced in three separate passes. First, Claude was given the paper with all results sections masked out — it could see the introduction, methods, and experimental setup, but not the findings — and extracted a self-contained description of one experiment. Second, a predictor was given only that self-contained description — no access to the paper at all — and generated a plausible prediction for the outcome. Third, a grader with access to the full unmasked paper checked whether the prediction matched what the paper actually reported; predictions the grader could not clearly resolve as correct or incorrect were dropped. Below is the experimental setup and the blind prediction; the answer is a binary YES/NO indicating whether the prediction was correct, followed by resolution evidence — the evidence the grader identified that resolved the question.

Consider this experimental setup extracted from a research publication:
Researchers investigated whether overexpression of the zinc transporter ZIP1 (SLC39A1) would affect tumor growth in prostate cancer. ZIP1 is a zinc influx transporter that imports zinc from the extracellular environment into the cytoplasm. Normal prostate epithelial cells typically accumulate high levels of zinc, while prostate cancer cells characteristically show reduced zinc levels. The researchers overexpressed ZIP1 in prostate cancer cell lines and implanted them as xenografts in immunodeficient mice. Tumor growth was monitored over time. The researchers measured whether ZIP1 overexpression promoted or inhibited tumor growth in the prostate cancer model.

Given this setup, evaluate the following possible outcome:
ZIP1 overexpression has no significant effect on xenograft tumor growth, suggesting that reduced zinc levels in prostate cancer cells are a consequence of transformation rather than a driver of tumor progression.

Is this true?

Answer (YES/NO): NO